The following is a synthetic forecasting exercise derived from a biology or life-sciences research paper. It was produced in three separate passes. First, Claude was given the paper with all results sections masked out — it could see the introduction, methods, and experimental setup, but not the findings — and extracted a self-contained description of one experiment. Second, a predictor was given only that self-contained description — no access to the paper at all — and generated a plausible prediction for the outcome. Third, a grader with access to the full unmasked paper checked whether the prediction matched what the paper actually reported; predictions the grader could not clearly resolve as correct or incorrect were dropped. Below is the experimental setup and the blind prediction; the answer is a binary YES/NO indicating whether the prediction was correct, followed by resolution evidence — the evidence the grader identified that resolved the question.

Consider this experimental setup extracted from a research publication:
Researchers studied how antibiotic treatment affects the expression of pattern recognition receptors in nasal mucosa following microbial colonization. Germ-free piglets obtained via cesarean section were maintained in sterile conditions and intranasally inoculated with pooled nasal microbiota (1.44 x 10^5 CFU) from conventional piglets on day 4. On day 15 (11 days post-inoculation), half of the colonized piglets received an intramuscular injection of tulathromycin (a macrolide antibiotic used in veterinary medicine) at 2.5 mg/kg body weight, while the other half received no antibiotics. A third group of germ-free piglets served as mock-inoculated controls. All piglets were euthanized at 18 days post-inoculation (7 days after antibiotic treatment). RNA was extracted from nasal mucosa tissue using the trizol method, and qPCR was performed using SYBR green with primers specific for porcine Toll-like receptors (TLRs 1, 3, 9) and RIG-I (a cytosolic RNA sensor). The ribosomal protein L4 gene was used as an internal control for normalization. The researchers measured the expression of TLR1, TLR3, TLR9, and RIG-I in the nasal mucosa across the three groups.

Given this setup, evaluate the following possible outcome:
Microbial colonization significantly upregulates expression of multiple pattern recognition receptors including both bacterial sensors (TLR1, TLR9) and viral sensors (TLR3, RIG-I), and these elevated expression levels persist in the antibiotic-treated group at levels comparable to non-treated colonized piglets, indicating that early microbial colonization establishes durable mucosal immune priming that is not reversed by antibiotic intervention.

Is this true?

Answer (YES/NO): NO